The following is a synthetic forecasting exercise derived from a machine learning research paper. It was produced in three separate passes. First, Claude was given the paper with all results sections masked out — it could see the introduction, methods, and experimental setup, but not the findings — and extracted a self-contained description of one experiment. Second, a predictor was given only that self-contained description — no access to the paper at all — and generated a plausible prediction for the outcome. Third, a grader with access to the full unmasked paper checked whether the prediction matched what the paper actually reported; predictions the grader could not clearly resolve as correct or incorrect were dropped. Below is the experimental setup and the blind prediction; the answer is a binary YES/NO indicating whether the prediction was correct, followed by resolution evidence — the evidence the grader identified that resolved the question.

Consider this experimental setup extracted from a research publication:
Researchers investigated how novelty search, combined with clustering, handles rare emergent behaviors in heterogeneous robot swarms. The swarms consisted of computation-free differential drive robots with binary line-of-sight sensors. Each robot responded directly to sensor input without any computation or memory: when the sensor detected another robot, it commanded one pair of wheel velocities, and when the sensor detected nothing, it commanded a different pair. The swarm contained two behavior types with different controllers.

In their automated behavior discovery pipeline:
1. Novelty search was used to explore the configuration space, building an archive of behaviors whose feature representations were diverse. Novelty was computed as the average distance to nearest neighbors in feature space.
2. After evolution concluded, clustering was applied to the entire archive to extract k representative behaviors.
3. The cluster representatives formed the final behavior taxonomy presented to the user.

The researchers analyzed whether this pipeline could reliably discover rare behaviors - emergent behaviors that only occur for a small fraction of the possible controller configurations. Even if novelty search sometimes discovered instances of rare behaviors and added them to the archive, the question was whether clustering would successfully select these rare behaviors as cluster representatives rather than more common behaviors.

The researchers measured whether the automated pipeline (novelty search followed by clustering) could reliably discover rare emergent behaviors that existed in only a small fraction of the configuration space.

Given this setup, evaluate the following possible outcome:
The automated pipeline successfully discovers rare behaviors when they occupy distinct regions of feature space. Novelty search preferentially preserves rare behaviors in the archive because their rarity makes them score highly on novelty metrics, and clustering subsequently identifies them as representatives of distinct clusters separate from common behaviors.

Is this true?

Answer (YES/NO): NO